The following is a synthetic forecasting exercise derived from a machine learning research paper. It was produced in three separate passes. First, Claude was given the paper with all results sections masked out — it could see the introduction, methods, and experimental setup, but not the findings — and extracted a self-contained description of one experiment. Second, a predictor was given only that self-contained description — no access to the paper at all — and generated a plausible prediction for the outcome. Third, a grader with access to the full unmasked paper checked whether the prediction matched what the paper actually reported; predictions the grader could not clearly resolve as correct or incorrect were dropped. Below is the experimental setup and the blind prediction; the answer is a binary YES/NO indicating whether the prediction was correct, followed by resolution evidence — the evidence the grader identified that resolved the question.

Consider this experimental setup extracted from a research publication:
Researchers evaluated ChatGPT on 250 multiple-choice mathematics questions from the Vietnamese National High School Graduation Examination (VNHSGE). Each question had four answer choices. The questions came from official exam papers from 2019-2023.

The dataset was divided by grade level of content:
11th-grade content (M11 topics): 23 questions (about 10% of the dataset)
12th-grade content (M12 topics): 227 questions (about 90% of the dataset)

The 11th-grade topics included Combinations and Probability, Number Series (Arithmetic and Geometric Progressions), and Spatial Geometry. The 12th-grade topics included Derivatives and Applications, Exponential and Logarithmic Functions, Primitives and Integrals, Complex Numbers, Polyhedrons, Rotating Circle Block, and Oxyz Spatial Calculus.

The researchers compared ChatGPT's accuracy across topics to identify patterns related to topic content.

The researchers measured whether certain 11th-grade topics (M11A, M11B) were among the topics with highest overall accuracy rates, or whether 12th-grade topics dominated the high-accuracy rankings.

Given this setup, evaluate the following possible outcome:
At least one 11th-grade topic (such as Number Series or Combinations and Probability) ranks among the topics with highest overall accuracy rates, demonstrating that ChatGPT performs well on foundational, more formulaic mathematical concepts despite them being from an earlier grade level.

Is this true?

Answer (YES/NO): YES